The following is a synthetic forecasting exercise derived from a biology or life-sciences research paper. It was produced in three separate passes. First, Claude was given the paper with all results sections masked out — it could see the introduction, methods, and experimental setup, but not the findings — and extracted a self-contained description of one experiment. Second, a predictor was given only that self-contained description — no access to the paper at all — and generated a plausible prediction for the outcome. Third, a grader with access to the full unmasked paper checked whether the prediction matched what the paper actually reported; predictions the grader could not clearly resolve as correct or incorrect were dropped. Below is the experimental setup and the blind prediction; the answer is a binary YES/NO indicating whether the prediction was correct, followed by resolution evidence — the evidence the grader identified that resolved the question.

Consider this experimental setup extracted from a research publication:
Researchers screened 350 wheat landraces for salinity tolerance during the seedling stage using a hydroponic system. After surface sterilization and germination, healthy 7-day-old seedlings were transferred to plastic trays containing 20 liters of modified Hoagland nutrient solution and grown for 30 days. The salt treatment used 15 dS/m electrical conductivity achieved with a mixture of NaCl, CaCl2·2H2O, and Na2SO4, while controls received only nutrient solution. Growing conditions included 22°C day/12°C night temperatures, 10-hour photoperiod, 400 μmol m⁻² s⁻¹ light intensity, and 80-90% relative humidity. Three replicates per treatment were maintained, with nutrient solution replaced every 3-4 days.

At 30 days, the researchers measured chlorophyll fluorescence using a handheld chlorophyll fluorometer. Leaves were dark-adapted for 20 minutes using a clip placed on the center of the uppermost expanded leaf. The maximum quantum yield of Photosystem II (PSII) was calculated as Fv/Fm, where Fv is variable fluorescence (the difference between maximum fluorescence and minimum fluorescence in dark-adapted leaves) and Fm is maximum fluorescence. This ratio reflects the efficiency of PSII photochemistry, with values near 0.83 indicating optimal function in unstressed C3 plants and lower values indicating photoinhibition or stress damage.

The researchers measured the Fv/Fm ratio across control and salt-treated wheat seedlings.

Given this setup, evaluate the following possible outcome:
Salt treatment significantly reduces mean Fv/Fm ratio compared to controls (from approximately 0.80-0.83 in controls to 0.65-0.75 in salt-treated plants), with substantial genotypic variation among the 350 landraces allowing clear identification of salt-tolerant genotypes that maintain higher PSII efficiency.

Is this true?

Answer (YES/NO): YES